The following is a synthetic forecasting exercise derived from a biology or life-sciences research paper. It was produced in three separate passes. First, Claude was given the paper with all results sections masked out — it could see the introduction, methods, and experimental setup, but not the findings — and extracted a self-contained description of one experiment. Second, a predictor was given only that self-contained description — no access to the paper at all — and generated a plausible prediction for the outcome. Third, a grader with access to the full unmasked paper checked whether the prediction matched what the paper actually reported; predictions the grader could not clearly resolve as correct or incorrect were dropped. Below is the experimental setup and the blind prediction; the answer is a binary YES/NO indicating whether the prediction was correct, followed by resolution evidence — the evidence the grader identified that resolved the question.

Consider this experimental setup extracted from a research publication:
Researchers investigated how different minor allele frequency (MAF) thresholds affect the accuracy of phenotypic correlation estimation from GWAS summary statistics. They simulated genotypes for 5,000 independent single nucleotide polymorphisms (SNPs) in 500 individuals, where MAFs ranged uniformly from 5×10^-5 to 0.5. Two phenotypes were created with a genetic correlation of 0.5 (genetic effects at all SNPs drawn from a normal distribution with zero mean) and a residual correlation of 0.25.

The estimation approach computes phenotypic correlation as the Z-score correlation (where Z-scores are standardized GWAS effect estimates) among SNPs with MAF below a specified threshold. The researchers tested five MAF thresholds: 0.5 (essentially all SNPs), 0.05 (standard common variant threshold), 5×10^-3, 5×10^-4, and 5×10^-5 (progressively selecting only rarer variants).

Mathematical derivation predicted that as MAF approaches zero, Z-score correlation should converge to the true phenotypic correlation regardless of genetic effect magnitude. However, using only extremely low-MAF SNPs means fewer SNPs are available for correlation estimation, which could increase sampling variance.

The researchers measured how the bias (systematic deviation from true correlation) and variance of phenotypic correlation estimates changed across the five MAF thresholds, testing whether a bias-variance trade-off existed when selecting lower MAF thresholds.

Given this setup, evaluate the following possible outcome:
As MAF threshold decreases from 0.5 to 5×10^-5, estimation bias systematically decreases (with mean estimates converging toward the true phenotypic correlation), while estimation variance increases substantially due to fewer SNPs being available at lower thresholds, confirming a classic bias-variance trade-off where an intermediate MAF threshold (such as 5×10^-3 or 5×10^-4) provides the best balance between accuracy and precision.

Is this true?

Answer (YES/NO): NO